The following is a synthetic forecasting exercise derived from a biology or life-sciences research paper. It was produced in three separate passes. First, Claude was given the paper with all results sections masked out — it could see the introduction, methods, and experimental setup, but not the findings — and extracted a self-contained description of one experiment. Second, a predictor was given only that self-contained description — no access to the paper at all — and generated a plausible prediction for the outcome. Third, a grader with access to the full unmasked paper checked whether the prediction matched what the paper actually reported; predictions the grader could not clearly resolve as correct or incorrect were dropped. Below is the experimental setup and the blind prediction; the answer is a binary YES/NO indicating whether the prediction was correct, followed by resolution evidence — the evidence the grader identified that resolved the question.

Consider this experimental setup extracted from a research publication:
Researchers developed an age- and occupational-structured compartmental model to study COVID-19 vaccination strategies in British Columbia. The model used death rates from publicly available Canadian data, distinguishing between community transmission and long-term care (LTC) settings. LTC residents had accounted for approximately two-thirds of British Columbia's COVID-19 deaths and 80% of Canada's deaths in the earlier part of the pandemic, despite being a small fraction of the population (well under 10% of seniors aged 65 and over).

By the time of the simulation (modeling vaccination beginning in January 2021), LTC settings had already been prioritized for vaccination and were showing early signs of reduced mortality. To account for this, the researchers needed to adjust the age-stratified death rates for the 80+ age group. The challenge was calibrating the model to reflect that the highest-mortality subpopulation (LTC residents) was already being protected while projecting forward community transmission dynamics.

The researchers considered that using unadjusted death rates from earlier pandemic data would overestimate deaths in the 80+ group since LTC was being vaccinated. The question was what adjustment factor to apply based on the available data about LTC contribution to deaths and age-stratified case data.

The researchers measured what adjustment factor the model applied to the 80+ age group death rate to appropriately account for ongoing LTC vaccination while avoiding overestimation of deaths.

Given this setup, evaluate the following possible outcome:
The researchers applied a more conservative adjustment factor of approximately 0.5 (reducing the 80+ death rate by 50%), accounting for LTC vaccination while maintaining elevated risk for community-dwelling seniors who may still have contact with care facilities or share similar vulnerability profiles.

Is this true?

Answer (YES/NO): NO